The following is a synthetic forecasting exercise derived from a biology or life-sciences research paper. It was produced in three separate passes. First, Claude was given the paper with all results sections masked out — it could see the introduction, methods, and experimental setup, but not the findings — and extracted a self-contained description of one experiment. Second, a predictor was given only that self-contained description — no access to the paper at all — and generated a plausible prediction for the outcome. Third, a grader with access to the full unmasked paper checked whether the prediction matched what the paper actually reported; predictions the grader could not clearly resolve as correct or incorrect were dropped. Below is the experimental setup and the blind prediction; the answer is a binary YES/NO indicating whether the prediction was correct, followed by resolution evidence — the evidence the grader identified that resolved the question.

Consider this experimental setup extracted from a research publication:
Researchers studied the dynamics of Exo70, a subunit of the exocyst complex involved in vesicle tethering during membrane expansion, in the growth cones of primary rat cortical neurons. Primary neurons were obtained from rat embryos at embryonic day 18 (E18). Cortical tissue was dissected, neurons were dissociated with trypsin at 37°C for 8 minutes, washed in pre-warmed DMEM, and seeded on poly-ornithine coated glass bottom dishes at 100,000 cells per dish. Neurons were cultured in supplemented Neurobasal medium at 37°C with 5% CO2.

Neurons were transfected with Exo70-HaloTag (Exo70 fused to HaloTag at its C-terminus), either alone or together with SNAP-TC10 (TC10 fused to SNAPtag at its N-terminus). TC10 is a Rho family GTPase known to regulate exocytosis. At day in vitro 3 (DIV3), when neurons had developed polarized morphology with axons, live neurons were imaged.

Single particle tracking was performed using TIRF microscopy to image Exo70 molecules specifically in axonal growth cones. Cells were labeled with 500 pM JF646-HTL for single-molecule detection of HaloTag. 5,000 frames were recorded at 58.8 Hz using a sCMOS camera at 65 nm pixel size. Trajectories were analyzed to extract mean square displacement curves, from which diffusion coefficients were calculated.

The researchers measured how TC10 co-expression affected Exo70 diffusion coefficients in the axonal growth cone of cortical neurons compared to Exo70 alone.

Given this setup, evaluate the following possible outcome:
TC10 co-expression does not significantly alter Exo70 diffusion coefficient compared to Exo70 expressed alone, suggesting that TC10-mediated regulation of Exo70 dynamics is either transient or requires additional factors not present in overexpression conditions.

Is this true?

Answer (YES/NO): NO